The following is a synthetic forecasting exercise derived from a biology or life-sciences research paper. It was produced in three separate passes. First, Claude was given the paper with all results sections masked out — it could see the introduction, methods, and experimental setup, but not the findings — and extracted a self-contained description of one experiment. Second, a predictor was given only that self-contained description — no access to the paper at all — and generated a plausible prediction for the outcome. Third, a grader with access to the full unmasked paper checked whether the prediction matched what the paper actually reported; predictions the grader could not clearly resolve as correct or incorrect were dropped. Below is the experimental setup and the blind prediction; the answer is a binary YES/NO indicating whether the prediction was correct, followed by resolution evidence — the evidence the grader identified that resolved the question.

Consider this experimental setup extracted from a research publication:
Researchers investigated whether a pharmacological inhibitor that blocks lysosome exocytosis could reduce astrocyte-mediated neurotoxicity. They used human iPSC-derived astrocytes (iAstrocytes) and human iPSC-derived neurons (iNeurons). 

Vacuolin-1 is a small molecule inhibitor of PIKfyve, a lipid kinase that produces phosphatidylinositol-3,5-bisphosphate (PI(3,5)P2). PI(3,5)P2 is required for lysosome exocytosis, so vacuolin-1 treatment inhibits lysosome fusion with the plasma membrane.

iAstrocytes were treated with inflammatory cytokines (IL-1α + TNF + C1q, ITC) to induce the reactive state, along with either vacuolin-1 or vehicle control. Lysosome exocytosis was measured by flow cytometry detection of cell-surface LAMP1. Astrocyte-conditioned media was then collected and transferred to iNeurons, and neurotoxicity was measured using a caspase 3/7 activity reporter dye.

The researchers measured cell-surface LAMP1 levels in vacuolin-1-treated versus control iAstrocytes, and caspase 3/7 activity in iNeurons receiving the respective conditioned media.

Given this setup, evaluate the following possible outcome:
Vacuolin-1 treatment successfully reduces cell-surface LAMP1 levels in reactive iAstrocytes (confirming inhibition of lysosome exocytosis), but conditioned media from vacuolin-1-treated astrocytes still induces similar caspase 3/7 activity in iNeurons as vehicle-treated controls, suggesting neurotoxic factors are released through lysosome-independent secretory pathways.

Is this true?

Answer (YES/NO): NO